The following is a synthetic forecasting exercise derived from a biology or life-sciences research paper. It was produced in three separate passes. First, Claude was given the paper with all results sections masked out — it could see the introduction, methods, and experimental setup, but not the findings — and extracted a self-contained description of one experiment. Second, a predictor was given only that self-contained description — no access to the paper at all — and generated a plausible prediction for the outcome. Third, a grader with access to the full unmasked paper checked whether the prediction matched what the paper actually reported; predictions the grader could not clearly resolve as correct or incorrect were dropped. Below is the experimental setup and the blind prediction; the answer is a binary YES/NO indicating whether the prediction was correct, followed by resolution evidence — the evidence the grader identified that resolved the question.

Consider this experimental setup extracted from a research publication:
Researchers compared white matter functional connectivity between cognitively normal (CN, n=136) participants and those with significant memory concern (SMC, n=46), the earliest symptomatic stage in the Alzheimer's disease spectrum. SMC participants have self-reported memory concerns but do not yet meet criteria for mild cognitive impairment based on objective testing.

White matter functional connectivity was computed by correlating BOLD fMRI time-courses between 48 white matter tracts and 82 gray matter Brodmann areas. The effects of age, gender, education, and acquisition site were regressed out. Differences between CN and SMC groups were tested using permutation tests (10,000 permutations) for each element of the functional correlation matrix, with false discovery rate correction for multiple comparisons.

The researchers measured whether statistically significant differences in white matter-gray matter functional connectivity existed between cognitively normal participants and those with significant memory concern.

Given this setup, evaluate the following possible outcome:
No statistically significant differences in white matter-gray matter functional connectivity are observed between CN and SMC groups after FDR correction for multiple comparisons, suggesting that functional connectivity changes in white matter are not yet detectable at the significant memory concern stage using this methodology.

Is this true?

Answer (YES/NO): YES